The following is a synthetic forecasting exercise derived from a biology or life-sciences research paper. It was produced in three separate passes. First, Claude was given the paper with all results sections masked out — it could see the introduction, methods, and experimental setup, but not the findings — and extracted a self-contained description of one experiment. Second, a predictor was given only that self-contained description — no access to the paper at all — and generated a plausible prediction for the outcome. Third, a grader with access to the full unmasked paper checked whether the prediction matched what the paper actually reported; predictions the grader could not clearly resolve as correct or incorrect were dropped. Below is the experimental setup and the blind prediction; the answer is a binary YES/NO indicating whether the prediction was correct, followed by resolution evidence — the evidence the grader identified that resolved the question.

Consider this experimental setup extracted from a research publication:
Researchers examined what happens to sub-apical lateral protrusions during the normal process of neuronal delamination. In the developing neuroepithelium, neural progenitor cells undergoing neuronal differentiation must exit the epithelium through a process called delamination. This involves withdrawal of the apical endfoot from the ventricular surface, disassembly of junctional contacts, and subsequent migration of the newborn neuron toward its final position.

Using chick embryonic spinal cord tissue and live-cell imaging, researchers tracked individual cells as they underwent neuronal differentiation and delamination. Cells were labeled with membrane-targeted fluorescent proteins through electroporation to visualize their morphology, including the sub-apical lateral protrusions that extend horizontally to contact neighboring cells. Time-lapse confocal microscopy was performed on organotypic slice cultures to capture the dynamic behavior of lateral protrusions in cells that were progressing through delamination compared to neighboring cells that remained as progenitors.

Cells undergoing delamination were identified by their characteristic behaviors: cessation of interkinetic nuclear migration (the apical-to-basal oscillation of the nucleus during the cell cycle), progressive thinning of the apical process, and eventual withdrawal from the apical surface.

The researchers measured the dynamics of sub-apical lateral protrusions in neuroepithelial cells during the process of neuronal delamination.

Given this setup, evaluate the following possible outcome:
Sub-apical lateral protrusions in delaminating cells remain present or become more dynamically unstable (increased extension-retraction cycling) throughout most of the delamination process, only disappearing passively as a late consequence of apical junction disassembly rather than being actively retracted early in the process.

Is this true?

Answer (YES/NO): NO